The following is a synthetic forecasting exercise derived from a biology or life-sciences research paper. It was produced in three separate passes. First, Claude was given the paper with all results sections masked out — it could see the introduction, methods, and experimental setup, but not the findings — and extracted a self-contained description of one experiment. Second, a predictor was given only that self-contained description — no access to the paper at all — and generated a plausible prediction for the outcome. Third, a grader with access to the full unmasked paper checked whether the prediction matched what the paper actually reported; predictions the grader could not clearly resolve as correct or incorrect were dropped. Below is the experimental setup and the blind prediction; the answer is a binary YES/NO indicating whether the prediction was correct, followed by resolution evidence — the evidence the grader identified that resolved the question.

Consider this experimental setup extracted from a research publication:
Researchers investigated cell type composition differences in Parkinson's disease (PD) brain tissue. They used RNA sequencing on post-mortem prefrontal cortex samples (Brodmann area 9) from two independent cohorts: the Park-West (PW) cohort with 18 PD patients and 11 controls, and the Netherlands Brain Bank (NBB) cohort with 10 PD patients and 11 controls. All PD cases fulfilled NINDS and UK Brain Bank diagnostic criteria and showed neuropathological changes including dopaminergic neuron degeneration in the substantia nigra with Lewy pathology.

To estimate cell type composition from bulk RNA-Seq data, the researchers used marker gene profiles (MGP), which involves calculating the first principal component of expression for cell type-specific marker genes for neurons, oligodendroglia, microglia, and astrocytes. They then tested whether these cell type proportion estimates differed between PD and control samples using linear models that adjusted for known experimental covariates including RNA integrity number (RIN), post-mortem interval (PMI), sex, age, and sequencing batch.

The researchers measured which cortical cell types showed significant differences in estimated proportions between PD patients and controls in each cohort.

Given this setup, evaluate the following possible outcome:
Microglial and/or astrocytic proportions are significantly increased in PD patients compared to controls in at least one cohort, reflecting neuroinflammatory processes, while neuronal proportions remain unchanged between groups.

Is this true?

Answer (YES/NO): YES